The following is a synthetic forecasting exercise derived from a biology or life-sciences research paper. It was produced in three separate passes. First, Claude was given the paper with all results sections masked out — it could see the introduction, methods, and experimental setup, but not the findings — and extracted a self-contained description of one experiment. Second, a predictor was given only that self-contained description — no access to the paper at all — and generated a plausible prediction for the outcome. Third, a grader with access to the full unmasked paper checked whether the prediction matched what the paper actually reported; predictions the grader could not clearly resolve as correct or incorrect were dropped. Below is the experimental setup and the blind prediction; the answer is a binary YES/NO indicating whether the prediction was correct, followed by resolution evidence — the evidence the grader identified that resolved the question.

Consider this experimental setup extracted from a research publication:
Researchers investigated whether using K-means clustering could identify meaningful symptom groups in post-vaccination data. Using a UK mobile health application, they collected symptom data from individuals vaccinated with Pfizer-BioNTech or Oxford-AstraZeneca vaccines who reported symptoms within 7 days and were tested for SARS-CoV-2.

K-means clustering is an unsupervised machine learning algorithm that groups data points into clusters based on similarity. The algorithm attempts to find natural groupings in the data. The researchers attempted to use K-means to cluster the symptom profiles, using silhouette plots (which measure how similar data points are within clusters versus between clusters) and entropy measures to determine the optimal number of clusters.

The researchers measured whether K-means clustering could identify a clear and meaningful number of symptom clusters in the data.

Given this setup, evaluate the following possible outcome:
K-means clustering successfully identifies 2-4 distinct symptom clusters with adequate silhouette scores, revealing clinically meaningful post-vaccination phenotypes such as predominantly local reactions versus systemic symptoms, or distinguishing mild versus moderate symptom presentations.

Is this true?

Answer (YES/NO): NO